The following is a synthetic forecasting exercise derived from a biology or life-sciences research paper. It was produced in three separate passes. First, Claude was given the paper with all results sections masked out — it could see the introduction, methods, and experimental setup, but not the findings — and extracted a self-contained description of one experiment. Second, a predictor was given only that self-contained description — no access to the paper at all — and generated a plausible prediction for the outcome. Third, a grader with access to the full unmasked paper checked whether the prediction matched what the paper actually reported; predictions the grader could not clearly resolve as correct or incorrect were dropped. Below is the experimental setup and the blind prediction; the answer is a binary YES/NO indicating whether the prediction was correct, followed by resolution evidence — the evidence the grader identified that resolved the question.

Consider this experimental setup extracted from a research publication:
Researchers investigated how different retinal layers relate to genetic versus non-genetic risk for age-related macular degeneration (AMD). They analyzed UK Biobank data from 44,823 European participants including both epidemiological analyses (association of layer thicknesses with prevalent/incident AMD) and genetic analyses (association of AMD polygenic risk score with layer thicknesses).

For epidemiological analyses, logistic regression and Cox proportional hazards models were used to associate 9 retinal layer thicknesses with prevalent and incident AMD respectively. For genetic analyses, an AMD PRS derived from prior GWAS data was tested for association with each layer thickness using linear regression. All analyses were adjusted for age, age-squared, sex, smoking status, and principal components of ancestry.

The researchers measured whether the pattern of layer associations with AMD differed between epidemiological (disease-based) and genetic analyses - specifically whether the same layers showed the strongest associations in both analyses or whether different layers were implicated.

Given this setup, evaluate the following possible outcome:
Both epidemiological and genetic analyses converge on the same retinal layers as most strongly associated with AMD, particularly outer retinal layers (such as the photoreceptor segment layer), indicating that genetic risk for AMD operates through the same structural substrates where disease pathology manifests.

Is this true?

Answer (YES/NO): YES